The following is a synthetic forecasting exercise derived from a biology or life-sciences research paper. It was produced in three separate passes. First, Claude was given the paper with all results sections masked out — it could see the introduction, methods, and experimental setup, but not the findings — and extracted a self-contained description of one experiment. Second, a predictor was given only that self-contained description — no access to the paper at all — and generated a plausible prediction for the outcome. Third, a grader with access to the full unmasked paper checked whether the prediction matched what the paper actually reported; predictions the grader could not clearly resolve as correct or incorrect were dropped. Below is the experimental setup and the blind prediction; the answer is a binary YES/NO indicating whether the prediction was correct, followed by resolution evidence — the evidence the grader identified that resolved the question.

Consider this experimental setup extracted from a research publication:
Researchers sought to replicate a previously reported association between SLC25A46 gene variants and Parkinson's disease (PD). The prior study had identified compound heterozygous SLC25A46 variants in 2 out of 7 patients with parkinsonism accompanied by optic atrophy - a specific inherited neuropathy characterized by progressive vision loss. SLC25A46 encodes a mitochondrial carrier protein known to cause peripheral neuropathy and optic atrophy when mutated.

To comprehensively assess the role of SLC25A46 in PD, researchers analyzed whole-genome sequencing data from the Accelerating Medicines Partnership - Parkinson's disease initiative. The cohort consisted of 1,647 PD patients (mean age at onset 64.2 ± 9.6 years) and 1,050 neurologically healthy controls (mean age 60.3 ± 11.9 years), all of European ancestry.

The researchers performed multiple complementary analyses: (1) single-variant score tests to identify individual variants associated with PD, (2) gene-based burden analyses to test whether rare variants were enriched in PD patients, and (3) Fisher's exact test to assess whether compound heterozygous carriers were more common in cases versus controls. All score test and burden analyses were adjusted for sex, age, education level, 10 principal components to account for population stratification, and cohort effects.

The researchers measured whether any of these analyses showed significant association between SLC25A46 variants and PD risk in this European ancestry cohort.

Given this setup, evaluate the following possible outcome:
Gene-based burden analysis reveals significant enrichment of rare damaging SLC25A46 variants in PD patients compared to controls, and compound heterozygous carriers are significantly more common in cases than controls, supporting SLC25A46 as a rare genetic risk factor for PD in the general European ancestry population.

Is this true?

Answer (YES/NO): NO